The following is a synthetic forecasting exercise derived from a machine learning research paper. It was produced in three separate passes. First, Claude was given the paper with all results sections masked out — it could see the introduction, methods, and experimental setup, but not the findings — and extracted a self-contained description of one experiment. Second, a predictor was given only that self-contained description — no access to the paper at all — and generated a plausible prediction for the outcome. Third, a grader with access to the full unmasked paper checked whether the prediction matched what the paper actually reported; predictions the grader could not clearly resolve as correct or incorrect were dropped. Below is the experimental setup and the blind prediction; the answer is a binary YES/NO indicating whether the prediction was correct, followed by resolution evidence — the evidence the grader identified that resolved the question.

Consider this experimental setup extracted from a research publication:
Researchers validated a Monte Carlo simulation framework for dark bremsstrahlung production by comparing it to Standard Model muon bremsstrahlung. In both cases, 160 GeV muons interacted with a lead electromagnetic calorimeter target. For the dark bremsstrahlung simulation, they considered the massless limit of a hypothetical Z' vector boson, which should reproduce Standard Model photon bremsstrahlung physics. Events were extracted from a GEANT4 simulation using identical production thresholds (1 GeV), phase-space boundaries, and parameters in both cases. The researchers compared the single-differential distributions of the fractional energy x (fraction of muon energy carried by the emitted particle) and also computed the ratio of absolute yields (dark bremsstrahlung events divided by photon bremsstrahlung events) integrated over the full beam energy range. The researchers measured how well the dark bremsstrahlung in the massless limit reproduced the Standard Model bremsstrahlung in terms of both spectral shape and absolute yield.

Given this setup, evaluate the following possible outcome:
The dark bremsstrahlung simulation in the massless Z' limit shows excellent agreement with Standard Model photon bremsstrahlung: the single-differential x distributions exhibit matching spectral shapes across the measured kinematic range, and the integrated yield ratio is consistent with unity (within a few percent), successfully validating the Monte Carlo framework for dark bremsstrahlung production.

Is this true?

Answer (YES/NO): YES